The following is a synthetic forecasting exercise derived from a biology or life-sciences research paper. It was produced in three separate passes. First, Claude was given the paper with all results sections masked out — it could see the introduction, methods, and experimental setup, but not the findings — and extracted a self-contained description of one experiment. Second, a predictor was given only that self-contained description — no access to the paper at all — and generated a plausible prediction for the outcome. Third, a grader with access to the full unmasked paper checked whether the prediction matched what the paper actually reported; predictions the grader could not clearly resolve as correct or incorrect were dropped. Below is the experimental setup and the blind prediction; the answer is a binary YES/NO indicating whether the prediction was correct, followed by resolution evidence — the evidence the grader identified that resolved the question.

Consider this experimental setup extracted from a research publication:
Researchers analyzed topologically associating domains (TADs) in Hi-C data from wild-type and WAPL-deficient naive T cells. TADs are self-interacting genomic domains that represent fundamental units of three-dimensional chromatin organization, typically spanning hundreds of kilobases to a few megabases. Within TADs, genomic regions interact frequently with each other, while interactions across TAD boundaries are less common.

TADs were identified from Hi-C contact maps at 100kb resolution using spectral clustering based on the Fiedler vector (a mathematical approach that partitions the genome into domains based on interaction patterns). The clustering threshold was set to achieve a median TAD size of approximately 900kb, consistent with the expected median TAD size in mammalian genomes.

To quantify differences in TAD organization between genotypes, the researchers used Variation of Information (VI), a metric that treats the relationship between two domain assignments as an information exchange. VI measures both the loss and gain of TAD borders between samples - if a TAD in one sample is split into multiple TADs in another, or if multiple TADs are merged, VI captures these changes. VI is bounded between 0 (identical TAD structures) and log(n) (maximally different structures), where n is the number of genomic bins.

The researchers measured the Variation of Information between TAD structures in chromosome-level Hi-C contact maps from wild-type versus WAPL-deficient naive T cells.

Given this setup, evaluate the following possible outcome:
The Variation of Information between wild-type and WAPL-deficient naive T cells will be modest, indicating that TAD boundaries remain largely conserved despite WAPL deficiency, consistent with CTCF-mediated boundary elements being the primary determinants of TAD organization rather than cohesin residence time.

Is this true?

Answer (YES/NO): YES